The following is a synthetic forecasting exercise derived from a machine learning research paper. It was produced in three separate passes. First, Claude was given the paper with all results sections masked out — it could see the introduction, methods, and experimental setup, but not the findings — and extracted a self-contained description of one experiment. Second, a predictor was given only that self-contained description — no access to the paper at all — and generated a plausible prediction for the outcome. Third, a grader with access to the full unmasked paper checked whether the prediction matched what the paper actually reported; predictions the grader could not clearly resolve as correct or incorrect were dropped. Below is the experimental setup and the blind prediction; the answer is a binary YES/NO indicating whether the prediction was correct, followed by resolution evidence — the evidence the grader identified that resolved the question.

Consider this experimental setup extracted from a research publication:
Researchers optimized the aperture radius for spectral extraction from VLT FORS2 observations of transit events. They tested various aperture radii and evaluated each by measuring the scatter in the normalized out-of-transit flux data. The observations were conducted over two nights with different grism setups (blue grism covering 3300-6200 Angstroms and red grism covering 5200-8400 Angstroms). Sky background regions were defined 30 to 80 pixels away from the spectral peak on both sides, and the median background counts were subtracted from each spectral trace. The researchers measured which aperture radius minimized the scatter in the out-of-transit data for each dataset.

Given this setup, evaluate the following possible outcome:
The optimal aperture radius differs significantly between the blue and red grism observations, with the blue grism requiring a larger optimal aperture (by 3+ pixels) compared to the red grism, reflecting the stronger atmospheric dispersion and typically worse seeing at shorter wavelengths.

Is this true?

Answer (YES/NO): NO